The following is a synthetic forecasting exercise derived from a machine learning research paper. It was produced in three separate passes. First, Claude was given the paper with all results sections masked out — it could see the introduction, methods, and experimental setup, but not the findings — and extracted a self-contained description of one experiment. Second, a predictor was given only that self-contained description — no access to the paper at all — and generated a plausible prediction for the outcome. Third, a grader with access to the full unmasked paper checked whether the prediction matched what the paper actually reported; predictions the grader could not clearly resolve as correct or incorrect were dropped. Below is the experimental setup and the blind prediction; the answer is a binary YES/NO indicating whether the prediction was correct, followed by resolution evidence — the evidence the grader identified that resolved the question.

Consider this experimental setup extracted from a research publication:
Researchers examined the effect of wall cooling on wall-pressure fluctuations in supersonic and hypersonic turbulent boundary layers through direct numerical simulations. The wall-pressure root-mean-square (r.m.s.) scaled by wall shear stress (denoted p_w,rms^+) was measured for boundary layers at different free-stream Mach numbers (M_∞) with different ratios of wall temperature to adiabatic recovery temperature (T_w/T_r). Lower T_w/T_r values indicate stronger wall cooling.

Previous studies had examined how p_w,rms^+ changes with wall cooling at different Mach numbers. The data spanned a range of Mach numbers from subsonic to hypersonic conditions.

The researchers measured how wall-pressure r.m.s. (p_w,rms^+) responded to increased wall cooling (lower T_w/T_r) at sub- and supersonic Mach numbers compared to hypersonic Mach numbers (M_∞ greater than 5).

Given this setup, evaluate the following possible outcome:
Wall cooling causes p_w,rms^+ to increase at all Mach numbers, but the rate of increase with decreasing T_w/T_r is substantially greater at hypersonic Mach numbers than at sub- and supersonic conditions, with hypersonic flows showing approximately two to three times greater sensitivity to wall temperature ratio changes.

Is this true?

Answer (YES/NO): NO